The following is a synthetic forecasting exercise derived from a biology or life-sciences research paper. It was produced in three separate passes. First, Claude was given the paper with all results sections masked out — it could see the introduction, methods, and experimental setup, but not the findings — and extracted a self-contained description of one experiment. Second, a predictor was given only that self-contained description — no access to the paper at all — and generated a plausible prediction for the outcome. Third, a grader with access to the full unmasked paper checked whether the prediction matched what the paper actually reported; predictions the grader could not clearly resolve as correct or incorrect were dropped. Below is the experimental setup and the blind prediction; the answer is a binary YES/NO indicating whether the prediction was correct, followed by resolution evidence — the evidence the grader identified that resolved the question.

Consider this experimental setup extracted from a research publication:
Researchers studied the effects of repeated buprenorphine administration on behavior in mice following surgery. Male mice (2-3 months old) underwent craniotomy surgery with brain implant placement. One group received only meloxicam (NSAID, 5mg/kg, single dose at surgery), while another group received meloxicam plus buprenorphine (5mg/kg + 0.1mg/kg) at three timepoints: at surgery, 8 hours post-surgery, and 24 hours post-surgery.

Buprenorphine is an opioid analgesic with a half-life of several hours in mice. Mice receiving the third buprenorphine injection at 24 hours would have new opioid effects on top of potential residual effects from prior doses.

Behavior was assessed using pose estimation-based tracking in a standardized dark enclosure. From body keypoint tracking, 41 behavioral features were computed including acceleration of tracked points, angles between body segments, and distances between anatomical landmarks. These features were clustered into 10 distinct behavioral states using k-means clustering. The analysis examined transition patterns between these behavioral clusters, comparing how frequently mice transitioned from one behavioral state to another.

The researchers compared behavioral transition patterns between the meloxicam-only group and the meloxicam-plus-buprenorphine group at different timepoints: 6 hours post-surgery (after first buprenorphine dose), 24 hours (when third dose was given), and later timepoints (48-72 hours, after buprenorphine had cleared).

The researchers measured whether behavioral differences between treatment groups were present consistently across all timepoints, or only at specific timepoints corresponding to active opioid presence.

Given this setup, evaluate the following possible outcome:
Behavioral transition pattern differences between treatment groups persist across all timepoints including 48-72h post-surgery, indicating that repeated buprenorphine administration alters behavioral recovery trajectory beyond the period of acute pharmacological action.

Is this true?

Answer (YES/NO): NO